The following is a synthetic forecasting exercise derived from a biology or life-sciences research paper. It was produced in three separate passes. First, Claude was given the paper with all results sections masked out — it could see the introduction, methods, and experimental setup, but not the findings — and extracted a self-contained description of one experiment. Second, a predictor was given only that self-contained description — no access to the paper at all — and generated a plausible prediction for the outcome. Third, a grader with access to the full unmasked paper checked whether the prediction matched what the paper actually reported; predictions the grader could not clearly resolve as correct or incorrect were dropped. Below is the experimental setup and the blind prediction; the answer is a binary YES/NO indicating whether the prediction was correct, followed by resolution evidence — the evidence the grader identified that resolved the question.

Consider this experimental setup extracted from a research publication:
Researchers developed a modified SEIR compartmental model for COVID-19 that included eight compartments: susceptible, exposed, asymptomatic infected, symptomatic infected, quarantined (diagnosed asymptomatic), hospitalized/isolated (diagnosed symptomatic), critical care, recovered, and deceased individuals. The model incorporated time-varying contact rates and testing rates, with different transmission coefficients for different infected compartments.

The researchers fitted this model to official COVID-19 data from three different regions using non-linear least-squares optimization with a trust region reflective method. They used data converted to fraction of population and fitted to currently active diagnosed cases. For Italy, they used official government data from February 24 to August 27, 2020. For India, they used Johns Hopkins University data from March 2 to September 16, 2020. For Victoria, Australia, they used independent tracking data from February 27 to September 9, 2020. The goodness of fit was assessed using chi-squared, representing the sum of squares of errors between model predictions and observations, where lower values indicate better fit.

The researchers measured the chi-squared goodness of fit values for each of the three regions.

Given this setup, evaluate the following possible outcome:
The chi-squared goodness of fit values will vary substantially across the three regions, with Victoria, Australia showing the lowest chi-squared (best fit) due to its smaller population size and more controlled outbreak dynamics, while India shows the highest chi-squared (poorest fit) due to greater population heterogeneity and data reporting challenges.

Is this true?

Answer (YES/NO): NO